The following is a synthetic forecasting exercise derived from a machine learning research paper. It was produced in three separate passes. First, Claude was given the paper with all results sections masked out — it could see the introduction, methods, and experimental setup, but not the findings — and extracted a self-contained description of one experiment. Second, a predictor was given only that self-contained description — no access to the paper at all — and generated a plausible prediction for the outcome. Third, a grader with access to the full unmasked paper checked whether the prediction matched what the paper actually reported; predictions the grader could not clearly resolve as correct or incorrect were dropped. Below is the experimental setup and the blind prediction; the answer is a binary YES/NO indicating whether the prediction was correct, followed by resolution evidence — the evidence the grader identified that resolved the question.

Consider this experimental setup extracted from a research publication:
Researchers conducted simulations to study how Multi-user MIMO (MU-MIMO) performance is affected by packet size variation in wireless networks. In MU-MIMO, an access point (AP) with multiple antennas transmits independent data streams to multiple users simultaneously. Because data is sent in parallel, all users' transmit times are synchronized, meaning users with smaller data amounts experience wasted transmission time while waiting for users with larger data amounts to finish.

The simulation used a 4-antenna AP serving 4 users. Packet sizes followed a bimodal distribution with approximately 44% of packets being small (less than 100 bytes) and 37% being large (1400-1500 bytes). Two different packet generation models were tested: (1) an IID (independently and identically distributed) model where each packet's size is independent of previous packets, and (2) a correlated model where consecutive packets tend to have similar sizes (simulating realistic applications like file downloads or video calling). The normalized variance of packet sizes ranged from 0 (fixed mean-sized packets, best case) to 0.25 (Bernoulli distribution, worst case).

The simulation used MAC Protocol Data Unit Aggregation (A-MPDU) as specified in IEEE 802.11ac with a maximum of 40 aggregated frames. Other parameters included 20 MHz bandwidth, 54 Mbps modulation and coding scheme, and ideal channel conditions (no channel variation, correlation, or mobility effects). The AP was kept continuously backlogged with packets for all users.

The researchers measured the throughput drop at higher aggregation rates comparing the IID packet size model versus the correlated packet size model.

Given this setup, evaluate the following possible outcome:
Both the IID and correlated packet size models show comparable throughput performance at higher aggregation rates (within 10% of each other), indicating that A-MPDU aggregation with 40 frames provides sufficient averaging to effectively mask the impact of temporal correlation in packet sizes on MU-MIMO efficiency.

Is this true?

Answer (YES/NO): NO